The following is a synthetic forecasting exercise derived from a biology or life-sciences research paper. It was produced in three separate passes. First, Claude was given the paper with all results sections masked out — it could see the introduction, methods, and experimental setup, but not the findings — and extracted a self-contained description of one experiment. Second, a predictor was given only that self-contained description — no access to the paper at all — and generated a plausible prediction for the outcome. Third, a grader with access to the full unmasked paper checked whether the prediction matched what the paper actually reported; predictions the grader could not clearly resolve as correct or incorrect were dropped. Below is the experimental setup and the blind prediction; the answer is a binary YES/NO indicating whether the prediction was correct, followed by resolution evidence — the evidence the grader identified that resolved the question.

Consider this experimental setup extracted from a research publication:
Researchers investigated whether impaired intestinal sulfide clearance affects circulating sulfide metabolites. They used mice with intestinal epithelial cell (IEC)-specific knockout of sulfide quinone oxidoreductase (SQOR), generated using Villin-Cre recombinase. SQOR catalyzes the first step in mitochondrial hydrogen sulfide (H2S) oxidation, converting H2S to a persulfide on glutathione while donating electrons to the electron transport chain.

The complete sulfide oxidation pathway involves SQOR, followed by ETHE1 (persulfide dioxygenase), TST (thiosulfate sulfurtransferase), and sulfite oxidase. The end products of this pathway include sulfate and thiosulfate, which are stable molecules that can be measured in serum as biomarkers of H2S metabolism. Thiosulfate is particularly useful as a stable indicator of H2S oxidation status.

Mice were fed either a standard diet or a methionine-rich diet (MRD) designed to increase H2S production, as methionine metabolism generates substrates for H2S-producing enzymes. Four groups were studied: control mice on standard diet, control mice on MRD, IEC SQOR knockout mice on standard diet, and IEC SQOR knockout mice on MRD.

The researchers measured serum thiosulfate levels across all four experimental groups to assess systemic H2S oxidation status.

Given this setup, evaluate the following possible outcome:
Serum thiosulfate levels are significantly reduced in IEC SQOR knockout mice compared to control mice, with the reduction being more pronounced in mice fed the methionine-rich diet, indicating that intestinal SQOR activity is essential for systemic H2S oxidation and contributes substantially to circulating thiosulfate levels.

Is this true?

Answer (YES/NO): NO